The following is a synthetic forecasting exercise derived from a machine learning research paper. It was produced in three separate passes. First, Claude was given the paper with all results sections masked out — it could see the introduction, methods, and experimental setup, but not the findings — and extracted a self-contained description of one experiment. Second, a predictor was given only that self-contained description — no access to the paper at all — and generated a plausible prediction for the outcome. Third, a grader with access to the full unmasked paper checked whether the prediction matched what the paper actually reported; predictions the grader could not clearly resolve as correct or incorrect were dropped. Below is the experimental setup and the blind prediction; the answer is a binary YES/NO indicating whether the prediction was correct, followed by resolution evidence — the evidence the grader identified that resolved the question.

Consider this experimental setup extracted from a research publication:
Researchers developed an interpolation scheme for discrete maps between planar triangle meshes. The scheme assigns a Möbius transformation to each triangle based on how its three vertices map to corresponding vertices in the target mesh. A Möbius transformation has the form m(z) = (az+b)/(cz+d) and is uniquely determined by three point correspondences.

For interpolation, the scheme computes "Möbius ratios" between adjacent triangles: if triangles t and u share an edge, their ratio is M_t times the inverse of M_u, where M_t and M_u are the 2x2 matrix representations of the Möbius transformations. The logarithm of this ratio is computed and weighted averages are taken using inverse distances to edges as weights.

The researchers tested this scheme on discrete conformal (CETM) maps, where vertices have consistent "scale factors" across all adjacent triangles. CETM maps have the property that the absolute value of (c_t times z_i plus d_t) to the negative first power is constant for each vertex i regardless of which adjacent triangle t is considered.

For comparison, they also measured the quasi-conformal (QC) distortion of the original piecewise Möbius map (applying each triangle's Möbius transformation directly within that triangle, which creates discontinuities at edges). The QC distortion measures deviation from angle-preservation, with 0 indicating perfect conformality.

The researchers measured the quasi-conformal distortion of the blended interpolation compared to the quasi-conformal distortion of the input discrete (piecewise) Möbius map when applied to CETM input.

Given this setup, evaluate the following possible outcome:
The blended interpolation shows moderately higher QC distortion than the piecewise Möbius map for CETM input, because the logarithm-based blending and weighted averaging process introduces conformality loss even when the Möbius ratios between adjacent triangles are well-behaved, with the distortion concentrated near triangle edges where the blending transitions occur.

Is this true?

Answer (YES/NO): NO